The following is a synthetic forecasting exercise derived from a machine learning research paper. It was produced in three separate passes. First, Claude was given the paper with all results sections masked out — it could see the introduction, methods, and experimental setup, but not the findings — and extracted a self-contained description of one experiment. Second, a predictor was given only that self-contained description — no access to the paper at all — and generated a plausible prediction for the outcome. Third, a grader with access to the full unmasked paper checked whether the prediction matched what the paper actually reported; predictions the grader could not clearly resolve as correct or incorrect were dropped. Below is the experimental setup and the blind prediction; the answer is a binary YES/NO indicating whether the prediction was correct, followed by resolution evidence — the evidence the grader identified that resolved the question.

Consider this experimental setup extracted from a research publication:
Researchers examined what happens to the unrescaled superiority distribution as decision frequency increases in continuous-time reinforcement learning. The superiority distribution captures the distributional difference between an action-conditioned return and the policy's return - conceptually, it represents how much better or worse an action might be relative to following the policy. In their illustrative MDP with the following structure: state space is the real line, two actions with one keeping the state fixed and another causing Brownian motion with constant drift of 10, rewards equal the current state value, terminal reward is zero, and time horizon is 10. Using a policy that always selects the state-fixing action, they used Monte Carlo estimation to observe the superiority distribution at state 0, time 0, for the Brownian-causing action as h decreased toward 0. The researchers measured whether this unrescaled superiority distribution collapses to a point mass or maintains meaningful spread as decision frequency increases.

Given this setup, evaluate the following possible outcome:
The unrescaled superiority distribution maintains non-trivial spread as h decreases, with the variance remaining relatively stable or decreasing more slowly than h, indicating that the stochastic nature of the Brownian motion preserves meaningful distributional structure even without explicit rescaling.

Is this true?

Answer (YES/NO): NO